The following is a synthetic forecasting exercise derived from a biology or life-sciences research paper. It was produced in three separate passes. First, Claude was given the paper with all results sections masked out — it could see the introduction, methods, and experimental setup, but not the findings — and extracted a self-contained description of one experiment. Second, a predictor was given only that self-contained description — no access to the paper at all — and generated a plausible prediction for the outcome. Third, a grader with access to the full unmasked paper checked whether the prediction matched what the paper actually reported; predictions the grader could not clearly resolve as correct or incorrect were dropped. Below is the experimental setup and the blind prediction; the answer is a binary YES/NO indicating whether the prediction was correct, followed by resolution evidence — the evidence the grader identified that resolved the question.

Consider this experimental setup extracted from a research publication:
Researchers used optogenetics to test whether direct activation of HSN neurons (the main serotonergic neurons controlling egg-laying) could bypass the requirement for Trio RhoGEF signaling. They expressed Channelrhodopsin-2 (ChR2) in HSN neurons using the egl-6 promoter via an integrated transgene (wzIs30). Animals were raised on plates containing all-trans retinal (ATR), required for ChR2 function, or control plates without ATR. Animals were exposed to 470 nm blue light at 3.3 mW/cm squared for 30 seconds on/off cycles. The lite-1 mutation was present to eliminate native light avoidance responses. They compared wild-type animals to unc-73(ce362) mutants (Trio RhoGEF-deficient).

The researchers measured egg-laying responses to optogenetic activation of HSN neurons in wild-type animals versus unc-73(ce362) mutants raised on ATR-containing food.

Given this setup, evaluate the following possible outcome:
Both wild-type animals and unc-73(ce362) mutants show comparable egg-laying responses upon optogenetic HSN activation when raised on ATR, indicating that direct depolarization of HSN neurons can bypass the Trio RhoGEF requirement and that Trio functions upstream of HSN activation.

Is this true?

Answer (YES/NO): NO